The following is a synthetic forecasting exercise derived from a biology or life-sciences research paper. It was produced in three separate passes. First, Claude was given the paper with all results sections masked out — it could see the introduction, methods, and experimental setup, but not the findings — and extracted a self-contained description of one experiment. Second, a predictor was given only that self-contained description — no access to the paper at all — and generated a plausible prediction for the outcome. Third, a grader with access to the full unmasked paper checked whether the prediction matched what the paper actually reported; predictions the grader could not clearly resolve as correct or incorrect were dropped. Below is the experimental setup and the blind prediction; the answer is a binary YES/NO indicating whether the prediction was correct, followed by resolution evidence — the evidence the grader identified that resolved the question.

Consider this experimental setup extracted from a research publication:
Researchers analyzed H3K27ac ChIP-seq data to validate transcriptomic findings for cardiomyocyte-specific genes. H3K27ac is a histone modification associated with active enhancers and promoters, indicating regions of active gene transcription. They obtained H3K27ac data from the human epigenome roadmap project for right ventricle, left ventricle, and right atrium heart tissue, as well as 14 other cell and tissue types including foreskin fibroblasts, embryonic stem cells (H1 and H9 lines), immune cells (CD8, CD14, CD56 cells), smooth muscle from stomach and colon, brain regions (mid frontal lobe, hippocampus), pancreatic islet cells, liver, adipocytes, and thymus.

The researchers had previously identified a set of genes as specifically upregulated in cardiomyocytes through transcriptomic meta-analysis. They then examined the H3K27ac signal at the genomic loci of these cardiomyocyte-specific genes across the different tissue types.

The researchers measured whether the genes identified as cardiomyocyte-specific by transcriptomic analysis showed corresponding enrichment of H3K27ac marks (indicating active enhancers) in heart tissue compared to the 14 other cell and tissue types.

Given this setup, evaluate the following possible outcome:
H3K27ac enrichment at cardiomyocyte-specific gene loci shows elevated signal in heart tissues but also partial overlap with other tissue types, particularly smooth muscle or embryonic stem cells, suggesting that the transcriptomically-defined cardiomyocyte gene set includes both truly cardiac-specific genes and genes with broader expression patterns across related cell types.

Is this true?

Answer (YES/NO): NO